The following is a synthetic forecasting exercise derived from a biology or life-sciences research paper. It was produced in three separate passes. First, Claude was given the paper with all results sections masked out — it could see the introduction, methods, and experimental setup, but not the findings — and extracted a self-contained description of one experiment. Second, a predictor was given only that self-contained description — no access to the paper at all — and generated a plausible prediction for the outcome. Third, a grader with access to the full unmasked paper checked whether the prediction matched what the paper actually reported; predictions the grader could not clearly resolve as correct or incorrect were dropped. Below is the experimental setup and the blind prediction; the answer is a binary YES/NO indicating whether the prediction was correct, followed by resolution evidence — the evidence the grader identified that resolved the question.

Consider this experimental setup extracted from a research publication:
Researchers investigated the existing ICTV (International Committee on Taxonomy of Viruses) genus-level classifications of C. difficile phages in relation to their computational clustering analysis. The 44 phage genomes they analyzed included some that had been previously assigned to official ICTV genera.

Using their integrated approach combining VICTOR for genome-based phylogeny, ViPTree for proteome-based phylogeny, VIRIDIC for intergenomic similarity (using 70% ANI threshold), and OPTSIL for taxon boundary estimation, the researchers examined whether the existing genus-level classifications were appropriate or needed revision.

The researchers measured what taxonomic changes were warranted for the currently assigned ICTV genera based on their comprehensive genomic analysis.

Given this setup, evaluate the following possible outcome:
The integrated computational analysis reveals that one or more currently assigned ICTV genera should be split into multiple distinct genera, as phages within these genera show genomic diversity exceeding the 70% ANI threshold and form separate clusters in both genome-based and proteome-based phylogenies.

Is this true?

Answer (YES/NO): YES